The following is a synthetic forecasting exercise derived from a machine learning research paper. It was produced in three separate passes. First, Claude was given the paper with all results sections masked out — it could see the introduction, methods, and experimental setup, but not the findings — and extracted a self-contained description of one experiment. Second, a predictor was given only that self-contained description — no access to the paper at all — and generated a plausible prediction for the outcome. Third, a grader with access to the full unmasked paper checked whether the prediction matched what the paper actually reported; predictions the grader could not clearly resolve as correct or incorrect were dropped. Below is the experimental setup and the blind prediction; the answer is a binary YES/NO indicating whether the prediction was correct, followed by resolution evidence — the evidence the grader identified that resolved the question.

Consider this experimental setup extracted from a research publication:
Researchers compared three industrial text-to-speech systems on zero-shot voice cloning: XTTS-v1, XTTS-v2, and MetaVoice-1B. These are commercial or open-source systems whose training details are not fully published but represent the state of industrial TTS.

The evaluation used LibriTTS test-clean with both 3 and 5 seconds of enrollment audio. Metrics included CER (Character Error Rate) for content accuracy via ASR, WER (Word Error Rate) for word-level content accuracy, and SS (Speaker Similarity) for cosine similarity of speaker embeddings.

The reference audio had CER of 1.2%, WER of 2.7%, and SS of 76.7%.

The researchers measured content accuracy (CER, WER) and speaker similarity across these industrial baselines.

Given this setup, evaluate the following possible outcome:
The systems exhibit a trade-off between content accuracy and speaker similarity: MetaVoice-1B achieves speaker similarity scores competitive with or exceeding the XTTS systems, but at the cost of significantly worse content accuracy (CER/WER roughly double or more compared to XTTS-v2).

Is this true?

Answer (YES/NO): NO